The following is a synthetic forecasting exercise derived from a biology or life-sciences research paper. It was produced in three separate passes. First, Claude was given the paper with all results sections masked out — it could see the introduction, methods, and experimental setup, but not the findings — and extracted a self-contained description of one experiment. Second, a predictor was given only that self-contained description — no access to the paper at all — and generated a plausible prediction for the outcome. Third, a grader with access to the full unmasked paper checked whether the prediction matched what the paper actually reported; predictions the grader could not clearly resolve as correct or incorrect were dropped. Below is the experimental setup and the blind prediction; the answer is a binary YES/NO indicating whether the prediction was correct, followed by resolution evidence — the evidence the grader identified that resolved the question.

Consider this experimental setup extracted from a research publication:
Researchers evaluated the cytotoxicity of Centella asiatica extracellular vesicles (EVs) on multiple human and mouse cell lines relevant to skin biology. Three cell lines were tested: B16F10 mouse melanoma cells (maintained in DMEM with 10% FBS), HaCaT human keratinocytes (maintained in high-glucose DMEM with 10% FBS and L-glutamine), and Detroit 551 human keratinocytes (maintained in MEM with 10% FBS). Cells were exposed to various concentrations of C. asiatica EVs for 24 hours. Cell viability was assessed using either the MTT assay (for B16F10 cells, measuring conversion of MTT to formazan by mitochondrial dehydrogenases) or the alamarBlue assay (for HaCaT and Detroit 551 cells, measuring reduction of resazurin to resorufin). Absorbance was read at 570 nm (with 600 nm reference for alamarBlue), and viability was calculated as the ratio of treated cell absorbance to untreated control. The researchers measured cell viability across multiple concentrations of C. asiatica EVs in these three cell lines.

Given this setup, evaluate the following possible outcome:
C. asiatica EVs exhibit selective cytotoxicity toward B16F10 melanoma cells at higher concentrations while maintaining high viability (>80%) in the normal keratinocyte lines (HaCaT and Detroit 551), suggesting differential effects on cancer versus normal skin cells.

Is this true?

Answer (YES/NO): NO